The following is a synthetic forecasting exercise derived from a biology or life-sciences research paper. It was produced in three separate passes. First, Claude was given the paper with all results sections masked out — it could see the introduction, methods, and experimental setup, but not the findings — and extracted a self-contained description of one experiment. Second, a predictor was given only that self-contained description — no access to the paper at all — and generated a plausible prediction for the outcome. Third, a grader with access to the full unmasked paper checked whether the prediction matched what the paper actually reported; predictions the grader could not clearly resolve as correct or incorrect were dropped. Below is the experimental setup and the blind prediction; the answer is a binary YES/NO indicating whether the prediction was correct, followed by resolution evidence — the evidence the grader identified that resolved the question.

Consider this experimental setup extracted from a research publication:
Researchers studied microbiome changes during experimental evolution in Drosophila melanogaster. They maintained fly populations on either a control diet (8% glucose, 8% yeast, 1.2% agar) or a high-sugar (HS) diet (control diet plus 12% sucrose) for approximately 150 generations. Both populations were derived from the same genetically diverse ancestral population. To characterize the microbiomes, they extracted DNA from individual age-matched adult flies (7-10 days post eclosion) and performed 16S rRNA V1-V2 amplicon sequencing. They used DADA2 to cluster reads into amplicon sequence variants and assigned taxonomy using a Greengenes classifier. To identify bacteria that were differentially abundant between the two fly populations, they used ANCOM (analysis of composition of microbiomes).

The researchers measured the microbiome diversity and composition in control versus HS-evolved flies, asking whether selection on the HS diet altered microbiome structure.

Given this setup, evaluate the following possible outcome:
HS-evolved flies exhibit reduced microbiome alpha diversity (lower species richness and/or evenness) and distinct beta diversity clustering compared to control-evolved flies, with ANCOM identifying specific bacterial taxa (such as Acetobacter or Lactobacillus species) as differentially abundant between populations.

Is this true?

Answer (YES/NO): YES